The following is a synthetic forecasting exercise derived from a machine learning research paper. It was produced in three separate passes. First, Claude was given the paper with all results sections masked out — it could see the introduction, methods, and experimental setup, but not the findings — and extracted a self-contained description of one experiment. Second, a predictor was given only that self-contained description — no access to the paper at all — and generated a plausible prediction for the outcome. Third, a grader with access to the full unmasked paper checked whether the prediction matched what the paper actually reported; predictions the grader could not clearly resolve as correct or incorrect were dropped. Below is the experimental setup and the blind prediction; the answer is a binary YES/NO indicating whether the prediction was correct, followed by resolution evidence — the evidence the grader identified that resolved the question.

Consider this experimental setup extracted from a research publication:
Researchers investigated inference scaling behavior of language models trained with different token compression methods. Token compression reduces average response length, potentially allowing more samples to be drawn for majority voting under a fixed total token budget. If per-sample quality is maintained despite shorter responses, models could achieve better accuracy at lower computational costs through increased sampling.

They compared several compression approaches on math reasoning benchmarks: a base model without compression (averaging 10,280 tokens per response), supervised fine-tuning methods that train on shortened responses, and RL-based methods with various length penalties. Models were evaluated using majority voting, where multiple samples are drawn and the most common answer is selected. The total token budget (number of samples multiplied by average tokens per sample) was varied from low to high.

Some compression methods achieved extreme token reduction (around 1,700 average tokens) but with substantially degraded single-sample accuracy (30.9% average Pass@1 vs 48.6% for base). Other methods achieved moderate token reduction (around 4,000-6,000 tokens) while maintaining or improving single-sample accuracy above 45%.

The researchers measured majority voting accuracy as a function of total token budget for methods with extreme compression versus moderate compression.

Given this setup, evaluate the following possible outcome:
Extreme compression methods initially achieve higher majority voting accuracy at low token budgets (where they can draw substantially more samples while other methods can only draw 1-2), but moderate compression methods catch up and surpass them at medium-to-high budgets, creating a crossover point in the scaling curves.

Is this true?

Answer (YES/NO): NO